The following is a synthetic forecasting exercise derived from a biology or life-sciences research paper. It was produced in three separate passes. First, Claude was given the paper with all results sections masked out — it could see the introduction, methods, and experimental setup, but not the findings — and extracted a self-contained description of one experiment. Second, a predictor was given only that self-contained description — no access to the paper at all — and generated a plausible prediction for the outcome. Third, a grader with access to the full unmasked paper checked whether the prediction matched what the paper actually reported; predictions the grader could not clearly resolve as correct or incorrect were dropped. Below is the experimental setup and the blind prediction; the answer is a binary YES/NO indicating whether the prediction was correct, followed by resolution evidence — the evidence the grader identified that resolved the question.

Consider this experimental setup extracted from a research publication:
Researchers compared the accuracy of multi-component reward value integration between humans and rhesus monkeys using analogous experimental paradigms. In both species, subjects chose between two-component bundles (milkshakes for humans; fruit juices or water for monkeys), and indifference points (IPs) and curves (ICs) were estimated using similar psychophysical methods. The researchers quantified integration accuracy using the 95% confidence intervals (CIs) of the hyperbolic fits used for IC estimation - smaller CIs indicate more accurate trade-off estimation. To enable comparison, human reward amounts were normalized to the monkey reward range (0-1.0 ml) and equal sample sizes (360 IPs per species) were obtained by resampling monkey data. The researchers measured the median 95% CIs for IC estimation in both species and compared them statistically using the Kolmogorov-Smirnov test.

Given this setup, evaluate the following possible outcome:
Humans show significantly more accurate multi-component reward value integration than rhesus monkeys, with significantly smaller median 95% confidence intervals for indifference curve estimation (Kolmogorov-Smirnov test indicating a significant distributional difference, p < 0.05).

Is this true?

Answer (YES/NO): YES